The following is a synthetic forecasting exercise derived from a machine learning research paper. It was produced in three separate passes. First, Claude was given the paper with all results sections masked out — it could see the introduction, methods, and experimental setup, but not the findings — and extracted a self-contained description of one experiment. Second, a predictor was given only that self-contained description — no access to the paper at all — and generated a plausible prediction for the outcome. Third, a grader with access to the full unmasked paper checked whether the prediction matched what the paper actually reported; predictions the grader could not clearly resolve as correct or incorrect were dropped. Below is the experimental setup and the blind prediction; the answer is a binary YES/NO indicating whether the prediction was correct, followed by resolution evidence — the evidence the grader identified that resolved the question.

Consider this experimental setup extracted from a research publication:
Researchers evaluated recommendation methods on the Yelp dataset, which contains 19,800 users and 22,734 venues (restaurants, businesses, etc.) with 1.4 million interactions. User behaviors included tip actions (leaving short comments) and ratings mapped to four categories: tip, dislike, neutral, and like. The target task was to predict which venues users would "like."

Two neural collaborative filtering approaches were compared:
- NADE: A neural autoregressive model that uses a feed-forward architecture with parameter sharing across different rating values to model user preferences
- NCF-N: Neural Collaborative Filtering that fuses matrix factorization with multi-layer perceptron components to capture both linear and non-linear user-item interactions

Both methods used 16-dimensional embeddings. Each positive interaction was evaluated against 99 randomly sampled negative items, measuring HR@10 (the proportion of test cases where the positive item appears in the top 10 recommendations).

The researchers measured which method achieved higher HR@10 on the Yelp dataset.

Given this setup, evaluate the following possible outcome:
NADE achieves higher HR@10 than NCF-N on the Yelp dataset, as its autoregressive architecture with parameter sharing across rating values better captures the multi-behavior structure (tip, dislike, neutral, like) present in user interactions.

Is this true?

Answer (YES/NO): YES